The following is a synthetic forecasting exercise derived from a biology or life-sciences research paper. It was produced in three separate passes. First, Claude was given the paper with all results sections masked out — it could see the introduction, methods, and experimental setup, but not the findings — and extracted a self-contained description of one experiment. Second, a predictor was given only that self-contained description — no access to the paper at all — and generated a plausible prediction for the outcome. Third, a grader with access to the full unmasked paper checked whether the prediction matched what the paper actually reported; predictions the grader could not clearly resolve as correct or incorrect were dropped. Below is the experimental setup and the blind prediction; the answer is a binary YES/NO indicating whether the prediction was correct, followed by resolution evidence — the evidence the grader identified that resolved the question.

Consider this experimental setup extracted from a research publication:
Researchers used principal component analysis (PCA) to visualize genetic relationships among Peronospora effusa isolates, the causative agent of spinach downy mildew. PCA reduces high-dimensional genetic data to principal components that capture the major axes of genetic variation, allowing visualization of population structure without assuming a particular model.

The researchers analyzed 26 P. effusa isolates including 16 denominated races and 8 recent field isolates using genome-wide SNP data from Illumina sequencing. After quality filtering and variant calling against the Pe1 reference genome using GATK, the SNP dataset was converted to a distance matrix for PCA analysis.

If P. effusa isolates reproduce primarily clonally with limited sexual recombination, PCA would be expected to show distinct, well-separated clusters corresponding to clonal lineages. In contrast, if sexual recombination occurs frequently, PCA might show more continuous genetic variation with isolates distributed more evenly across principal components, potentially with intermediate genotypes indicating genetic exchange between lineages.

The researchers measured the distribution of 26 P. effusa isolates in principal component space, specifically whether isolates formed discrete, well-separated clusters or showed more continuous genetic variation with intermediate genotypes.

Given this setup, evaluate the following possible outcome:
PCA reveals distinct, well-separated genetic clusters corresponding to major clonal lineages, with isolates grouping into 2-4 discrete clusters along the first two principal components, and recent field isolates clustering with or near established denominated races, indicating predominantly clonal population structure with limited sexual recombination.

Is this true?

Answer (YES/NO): NO